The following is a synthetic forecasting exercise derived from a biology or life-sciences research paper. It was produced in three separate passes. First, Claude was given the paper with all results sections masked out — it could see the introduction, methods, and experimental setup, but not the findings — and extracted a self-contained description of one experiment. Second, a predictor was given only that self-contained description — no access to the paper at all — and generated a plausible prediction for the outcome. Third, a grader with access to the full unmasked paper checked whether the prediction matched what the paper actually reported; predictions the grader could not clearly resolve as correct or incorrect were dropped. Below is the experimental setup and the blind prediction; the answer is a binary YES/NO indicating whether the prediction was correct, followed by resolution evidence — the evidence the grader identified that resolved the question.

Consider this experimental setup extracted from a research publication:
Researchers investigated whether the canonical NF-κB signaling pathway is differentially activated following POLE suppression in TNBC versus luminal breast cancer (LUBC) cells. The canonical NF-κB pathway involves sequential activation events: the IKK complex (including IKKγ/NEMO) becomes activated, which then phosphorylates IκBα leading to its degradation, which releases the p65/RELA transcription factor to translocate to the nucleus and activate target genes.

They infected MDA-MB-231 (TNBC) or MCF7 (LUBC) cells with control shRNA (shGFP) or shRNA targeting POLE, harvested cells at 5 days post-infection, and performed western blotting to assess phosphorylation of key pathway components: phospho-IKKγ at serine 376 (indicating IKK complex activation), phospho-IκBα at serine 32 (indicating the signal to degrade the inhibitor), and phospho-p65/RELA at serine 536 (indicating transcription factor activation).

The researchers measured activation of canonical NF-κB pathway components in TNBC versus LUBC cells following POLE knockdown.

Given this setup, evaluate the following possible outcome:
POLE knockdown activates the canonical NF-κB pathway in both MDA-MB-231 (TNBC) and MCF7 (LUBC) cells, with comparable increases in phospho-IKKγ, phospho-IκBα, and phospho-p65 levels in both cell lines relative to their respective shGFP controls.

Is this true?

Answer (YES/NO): NO